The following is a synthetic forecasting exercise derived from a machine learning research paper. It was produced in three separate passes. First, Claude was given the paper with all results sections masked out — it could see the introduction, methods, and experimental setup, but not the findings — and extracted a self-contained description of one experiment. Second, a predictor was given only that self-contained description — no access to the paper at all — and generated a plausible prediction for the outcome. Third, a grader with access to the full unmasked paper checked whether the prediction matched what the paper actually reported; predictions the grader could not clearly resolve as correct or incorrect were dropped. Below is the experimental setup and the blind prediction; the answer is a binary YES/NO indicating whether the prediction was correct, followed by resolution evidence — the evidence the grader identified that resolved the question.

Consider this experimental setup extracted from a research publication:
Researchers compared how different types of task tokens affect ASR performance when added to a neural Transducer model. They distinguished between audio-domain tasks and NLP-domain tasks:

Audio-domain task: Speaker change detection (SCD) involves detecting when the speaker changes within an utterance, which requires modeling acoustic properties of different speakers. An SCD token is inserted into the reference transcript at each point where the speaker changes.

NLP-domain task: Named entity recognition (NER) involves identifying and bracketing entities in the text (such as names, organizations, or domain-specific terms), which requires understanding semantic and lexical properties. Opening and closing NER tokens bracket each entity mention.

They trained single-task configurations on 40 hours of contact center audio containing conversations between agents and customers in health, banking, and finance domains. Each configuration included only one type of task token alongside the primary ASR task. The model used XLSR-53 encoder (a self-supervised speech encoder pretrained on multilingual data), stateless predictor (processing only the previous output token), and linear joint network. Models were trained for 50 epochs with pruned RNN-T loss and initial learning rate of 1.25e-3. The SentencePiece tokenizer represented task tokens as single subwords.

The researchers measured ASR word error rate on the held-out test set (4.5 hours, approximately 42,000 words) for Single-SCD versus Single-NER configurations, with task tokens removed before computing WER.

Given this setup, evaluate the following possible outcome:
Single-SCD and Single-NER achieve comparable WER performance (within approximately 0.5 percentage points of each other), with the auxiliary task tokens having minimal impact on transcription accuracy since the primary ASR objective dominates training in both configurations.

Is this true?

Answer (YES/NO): YES